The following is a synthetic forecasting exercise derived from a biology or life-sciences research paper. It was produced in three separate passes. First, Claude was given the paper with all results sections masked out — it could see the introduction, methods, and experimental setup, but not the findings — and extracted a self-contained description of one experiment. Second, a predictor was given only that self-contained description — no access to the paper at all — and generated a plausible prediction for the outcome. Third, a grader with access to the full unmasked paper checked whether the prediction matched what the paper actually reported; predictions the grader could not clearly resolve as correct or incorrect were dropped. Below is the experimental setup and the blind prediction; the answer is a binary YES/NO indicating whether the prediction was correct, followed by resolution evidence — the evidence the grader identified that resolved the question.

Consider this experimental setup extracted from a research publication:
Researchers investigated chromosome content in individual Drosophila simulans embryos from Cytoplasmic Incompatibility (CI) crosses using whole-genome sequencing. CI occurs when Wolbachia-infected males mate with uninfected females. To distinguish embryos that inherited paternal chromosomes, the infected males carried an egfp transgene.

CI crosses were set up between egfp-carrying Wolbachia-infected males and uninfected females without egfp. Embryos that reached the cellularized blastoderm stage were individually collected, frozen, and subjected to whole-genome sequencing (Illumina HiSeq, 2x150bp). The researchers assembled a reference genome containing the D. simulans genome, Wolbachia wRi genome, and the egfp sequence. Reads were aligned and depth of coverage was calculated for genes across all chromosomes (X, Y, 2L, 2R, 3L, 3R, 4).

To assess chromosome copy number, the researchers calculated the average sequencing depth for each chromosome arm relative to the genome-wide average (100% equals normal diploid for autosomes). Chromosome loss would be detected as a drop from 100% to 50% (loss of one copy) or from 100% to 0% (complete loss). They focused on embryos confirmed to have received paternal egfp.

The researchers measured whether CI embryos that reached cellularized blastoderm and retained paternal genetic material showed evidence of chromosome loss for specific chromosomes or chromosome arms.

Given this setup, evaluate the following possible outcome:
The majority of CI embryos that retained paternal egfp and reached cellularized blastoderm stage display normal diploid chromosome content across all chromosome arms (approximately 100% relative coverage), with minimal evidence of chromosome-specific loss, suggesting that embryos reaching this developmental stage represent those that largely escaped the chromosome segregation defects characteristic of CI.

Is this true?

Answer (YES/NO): NO